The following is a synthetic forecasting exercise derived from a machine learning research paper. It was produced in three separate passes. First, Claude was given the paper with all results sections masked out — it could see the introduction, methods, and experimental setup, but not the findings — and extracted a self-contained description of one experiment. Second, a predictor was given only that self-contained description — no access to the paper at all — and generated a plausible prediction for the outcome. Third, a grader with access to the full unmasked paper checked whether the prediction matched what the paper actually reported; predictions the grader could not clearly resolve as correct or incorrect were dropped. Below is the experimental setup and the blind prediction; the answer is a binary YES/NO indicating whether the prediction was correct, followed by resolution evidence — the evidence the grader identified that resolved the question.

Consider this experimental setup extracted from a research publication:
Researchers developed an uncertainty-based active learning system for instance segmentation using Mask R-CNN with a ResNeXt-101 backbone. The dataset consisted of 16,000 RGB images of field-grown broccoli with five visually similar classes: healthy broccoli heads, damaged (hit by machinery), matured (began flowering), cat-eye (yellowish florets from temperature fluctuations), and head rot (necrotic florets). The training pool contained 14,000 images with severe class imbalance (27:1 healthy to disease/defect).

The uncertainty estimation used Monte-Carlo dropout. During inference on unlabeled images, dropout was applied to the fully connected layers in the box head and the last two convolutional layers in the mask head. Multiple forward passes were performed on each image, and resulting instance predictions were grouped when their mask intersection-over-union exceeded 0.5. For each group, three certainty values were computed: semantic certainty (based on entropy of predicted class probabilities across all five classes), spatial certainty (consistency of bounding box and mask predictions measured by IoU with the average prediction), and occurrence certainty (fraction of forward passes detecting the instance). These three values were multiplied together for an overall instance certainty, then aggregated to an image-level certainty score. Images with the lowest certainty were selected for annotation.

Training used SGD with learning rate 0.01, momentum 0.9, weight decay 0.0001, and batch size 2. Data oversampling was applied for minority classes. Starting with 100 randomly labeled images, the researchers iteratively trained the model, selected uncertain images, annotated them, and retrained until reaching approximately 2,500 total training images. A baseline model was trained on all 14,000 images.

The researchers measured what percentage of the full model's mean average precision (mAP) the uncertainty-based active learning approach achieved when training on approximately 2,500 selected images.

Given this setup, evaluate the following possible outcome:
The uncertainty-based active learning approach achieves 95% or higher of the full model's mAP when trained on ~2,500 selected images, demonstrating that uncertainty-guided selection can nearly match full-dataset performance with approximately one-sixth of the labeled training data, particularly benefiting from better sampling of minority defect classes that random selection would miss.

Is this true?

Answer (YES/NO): NO